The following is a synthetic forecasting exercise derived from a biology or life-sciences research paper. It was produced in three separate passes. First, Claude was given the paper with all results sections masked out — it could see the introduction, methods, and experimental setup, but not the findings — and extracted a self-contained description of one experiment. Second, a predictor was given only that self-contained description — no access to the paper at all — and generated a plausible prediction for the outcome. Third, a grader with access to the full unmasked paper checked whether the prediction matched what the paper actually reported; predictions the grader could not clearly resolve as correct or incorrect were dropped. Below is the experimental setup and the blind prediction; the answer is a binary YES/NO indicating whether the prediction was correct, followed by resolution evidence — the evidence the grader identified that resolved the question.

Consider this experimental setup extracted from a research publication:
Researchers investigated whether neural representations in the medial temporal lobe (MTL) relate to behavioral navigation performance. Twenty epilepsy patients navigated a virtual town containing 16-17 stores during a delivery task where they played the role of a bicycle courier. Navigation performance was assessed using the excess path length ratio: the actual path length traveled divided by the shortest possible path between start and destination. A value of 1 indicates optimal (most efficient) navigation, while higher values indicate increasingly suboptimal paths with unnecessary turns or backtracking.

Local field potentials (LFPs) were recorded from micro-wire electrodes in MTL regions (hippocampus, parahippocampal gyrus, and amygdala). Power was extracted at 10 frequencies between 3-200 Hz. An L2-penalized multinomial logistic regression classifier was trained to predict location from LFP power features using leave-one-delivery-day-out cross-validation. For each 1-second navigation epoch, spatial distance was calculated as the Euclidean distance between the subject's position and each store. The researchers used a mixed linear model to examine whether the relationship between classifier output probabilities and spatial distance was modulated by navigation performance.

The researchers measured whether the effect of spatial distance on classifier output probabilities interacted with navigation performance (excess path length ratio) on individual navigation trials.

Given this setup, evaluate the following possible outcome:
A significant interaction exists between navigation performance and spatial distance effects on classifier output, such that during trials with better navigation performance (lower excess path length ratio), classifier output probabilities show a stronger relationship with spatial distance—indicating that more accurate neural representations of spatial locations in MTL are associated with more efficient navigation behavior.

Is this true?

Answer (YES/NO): NO